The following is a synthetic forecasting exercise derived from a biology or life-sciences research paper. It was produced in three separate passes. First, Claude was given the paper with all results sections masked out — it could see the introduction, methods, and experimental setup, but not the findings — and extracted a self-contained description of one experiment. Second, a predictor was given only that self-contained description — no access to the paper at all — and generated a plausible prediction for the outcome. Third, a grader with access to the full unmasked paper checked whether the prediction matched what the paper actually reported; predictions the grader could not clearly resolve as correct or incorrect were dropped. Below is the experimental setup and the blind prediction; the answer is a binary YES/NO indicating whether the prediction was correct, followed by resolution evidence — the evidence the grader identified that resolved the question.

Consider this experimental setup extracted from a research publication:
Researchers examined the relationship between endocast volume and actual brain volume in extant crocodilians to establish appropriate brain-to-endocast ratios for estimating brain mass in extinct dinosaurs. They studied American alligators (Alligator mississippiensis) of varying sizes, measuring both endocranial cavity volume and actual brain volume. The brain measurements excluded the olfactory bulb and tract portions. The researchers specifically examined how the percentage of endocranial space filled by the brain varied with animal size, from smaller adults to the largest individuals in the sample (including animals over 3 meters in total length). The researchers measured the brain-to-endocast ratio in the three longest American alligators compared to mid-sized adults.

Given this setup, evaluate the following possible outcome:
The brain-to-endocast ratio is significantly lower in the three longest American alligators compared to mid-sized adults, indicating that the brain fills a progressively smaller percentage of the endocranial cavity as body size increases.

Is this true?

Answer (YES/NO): YES